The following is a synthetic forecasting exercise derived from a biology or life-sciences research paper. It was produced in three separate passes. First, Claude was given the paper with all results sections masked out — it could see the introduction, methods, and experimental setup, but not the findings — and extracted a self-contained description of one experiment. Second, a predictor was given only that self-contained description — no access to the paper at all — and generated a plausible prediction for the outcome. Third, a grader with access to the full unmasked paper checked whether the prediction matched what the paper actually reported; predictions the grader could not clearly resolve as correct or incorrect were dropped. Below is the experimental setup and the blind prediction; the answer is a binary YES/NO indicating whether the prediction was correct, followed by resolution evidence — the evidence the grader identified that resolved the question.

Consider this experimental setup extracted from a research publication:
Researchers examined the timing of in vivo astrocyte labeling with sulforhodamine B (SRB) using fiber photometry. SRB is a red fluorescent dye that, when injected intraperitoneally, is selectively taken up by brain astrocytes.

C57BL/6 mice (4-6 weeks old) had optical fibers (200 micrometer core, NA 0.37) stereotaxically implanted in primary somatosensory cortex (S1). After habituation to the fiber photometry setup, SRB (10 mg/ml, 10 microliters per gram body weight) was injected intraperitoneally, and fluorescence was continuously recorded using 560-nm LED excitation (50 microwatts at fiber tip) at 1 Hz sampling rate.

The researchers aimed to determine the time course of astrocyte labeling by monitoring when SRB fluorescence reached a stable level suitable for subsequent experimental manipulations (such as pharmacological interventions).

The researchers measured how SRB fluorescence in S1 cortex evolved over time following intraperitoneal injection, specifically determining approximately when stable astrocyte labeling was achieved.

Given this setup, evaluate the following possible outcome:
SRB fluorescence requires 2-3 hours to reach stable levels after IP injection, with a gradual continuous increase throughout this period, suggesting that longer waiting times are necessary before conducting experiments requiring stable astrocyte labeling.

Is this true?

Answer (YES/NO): NO